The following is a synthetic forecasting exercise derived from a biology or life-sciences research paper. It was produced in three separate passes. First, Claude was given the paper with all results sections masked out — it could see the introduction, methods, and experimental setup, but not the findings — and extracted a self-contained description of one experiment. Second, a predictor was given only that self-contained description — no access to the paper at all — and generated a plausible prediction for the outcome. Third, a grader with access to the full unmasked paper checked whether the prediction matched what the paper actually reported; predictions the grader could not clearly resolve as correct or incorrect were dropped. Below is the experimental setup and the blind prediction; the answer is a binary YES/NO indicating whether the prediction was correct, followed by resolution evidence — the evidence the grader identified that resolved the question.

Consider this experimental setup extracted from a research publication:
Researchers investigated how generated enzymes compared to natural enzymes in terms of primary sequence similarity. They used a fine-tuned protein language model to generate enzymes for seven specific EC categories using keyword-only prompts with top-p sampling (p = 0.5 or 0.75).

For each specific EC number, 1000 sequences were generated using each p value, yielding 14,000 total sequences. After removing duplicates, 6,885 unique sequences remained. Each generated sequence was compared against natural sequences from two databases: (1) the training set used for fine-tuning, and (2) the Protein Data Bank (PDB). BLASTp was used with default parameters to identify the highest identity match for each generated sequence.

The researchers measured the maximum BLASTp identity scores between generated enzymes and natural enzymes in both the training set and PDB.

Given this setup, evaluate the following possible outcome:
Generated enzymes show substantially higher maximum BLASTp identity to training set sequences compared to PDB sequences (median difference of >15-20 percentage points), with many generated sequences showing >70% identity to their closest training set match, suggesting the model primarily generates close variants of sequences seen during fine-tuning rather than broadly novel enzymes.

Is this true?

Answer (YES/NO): NO